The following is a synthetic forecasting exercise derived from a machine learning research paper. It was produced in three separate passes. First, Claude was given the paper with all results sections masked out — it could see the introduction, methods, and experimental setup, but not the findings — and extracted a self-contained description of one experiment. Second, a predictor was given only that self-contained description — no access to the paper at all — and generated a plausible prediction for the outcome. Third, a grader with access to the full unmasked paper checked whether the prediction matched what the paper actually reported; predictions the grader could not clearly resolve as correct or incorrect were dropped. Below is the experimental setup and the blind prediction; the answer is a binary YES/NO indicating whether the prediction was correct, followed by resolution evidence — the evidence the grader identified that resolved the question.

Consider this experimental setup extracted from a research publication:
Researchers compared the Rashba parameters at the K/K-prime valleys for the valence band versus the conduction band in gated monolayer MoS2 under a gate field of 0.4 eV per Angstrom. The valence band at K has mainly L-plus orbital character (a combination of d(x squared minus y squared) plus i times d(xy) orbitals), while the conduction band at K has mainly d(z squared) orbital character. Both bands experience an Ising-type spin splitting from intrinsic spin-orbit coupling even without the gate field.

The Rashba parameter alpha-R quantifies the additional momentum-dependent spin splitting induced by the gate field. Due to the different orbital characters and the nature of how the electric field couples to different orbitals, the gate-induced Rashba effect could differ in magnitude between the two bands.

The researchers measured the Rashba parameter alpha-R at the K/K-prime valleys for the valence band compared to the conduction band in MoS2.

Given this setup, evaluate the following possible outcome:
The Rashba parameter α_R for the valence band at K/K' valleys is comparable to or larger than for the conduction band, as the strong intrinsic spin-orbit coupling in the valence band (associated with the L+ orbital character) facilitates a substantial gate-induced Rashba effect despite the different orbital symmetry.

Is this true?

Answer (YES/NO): NO